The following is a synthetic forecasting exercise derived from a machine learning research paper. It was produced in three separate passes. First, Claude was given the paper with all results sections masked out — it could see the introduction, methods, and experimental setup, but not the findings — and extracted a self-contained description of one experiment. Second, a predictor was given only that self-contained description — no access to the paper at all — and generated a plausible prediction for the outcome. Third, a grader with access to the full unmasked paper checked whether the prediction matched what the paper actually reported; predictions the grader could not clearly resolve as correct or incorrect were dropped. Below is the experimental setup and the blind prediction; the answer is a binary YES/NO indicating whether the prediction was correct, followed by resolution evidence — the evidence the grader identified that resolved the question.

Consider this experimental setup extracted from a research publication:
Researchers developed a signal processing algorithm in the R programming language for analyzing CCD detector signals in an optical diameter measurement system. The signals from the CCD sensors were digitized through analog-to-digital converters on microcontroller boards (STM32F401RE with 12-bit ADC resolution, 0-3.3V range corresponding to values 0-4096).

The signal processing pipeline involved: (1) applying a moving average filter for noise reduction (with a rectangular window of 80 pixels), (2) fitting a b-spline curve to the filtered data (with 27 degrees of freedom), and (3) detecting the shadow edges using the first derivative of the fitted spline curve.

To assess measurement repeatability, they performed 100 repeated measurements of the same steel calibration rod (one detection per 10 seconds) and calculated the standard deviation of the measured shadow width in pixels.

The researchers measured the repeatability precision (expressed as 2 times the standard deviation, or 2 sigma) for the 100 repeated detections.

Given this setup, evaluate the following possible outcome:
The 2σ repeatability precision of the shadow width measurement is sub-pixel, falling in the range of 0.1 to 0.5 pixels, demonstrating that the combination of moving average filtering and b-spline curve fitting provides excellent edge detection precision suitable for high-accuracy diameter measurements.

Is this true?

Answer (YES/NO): NO